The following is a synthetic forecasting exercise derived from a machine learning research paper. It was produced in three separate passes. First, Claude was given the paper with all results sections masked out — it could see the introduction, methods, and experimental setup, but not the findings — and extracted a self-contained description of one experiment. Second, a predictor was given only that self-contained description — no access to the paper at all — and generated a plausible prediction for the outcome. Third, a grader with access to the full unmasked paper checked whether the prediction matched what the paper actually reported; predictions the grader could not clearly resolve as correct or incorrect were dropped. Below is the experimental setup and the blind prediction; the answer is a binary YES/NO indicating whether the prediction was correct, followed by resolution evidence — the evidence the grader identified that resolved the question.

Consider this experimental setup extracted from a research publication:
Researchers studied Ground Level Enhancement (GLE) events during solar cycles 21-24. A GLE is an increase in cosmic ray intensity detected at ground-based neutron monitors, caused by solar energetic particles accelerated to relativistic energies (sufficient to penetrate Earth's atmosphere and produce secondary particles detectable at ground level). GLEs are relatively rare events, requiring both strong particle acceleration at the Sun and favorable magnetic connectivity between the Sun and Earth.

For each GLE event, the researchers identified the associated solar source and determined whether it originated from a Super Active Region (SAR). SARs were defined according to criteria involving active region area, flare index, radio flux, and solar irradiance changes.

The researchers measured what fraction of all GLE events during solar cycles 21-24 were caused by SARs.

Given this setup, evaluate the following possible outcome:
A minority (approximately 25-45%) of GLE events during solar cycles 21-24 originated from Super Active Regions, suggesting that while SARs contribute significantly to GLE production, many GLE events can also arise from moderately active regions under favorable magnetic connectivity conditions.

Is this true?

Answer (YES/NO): NO